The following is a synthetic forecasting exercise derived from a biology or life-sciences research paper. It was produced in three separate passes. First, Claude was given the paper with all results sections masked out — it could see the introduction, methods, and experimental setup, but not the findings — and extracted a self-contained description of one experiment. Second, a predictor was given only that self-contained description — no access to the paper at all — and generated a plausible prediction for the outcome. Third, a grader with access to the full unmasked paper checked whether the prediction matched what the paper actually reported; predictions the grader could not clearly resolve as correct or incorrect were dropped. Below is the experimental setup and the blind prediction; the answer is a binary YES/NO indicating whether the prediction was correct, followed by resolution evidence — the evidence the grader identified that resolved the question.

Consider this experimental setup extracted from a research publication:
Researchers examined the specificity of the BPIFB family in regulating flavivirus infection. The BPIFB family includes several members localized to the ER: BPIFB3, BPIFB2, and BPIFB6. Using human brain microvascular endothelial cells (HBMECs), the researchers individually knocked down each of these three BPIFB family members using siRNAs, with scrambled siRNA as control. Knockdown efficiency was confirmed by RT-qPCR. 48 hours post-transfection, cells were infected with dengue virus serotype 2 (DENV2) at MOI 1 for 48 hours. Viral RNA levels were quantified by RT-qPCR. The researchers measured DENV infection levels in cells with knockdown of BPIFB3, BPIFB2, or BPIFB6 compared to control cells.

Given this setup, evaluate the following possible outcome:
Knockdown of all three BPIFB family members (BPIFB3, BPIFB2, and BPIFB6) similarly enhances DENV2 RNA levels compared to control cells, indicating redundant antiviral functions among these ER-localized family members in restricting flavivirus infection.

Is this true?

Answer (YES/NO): NO